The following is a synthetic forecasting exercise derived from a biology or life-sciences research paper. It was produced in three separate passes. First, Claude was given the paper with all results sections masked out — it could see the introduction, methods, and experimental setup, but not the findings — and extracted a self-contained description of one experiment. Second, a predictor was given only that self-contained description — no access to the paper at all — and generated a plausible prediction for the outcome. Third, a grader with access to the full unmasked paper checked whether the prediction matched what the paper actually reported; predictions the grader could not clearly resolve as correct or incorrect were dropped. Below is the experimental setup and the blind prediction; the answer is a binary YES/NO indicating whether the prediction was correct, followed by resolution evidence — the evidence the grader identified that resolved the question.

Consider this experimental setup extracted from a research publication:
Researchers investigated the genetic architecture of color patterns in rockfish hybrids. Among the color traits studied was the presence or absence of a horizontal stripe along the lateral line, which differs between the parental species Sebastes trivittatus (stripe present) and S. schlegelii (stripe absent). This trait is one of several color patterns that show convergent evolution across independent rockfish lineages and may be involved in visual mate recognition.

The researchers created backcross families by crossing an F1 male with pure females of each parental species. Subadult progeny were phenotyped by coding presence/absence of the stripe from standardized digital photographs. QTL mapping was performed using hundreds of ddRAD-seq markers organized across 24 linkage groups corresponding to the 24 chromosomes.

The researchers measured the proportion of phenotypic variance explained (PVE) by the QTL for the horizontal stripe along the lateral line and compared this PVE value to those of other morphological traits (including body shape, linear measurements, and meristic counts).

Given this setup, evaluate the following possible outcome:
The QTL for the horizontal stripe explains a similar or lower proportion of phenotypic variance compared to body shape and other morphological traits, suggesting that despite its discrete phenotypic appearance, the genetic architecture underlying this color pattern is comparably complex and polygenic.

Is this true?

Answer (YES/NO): NO